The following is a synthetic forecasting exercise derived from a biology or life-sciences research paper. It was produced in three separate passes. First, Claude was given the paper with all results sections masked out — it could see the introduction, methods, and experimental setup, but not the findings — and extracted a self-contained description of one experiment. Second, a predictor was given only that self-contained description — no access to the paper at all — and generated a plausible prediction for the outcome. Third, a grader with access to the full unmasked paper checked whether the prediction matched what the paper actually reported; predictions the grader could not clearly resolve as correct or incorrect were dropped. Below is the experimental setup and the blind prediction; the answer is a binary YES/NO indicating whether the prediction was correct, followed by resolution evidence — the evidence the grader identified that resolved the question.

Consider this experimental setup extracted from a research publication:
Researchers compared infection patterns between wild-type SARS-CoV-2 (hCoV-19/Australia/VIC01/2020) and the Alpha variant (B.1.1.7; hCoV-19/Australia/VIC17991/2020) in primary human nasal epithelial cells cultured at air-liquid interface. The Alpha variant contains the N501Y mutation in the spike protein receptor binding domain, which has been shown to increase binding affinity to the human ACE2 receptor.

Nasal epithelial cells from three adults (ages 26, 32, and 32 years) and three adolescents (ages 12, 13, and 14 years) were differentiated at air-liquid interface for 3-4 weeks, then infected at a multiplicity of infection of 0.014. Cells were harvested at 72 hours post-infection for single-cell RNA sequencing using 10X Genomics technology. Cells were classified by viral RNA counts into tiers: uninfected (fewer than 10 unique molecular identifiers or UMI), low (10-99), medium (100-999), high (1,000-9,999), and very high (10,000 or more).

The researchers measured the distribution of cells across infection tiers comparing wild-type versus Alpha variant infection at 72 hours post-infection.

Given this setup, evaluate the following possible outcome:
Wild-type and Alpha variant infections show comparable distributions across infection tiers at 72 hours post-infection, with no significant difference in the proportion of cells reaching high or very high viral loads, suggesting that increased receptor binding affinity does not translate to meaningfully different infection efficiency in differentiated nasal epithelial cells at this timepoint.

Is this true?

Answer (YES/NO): NO